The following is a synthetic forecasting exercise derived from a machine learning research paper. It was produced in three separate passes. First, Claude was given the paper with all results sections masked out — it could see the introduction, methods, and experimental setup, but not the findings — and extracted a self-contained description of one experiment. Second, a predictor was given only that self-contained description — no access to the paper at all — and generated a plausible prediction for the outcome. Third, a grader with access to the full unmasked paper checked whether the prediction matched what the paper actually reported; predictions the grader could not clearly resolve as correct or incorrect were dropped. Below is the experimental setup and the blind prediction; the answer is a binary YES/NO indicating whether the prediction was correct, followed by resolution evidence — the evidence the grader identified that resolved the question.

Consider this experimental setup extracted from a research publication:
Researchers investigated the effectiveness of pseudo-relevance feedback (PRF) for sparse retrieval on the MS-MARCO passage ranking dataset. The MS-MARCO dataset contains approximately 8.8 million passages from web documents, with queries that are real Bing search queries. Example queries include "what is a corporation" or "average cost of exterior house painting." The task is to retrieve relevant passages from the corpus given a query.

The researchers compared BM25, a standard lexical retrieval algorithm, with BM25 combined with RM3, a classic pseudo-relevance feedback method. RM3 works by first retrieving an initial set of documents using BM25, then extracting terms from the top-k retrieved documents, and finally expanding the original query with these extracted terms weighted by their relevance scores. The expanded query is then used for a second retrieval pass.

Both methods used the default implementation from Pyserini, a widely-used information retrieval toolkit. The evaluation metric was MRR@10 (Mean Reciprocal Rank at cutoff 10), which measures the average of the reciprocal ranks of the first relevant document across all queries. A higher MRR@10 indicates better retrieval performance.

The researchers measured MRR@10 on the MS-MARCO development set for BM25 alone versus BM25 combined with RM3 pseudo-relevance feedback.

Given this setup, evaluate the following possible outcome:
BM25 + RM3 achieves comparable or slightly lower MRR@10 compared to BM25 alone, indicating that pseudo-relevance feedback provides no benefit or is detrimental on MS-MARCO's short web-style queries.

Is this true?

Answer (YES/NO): NO